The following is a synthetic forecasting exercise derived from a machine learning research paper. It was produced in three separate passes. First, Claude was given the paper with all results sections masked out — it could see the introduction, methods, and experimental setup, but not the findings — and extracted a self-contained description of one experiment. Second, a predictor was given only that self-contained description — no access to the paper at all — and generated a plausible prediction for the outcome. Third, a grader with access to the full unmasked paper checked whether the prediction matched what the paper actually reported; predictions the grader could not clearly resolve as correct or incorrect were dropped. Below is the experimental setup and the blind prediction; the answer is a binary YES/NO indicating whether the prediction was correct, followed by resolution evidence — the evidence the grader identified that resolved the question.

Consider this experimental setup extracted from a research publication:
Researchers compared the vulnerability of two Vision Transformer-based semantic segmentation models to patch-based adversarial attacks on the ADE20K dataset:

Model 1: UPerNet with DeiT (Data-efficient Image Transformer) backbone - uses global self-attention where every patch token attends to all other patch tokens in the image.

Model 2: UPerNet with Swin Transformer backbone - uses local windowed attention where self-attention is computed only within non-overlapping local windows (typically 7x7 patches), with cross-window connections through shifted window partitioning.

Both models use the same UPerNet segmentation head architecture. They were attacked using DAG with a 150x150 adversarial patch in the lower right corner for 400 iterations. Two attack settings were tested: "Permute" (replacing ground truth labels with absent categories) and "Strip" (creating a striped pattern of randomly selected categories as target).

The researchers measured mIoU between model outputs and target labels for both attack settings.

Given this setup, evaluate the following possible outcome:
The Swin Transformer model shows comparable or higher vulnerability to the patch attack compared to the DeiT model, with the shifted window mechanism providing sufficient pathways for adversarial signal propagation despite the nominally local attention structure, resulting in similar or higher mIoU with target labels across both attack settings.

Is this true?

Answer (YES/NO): NO